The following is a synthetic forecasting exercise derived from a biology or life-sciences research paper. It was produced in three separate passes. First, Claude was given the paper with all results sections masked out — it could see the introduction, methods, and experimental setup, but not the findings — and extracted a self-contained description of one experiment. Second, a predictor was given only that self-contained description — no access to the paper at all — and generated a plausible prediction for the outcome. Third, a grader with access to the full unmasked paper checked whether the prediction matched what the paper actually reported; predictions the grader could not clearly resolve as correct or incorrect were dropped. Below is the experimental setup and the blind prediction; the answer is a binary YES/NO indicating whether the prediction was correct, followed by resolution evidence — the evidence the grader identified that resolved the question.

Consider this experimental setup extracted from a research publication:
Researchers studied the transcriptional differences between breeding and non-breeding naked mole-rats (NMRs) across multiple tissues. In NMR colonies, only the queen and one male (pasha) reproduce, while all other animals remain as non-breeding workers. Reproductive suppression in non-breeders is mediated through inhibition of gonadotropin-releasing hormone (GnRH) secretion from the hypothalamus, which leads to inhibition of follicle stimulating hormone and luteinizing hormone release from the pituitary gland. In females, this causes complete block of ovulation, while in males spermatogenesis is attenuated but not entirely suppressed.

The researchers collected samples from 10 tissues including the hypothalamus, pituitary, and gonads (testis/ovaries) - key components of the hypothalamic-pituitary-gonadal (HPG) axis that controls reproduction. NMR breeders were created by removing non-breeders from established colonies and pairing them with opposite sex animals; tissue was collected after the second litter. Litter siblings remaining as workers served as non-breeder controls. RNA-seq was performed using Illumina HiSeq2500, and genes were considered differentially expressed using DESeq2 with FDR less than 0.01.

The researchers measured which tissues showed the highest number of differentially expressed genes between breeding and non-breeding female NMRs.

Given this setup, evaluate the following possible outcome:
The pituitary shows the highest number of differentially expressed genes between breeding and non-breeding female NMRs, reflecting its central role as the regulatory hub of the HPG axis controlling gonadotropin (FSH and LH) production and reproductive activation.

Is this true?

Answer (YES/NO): NO